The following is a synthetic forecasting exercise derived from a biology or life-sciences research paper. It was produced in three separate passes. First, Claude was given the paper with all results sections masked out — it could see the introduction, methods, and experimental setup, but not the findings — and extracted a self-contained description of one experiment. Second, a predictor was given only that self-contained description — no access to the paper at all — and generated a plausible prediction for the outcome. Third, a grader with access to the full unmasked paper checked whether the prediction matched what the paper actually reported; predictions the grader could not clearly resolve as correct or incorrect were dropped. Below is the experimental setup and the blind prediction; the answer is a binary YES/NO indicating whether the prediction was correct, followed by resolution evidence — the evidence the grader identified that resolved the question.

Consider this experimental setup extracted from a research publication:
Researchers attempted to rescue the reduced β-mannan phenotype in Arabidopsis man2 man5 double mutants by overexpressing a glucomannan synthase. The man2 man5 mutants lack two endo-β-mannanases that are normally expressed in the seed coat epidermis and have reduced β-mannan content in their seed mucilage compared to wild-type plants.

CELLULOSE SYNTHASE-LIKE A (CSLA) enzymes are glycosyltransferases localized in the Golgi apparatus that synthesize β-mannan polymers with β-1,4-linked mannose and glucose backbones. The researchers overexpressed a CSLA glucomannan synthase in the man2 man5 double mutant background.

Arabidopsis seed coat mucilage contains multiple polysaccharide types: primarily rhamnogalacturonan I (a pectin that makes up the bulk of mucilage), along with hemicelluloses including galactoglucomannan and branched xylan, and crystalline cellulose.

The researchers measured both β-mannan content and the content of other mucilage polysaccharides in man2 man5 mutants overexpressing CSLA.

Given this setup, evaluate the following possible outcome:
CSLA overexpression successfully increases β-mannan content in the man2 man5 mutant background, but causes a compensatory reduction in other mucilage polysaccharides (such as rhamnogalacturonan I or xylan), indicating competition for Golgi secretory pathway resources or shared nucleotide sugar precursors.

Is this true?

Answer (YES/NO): YES